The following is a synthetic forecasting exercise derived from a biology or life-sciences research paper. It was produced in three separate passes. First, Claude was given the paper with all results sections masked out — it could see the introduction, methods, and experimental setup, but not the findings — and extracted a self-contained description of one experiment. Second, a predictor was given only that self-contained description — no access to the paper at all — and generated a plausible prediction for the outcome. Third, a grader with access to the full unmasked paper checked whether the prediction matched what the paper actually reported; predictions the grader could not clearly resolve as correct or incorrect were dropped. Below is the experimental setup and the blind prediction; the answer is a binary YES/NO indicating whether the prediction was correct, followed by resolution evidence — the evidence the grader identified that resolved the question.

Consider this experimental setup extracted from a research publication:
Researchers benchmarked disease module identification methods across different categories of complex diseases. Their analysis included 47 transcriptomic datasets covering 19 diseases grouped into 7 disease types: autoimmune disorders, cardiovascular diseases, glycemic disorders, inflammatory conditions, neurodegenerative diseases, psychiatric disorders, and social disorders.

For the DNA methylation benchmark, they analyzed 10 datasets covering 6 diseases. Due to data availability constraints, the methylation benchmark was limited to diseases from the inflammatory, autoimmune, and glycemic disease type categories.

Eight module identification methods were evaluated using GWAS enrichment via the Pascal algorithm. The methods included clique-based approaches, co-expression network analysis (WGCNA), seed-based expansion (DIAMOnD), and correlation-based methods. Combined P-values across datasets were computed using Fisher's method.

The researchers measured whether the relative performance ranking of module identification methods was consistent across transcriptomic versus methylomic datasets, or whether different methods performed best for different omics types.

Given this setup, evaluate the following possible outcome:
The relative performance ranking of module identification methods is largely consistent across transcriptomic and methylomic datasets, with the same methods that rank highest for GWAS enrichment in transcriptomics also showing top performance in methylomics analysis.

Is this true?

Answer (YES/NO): YES